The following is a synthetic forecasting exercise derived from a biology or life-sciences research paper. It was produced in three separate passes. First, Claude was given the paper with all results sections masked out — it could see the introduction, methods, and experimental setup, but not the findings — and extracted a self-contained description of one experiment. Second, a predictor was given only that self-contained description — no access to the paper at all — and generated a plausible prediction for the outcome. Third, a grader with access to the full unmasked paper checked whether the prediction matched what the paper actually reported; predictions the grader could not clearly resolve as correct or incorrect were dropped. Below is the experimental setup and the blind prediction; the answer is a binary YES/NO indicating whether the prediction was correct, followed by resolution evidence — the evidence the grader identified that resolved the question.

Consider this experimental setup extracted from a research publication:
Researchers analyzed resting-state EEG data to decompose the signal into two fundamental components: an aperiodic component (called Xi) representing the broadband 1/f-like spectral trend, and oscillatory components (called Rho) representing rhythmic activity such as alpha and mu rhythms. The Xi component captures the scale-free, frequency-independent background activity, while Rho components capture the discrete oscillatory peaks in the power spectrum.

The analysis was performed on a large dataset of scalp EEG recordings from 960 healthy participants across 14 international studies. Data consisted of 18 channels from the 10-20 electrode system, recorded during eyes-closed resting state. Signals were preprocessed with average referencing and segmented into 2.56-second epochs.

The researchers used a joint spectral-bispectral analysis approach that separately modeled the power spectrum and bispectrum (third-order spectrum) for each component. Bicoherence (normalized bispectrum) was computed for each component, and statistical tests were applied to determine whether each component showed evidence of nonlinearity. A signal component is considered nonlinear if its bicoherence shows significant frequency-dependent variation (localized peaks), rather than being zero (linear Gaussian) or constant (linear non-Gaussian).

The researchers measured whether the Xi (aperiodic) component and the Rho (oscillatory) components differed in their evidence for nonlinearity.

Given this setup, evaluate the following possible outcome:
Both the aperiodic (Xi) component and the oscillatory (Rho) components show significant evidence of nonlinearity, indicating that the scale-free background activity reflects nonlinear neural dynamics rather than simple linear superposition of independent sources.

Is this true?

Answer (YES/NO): NO